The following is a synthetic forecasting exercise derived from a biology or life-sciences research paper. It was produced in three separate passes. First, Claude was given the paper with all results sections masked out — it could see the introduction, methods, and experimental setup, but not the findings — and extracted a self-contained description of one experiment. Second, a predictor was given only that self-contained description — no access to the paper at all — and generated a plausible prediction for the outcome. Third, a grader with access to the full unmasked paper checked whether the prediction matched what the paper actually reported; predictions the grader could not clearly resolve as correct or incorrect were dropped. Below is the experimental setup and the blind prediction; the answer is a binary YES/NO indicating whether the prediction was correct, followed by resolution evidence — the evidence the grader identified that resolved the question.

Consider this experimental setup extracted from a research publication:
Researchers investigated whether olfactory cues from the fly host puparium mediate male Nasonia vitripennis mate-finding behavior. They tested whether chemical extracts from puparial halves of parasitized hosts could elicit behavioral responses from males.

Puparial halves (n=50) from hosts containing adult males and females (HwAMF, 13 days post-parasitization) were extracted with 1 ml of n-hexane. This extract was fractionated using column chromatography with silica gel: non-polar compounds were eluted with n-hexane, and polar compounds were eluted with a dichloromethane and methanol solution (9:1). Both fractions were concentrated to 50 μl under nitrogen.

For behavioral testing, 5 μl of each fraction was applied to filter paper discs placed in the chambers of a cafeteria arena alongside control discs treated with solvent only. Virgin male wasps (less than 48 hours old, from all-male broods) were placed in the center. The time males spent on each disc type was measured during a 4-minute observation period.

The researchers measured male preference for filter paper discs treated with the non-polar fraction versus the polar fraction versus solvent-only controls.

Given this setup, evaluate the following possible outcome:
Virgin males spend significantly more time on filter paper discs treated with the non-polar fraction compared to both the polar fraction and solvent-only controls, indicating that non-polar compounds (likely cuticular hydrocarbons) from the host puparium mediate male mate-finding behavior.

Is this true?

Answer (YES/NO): NO